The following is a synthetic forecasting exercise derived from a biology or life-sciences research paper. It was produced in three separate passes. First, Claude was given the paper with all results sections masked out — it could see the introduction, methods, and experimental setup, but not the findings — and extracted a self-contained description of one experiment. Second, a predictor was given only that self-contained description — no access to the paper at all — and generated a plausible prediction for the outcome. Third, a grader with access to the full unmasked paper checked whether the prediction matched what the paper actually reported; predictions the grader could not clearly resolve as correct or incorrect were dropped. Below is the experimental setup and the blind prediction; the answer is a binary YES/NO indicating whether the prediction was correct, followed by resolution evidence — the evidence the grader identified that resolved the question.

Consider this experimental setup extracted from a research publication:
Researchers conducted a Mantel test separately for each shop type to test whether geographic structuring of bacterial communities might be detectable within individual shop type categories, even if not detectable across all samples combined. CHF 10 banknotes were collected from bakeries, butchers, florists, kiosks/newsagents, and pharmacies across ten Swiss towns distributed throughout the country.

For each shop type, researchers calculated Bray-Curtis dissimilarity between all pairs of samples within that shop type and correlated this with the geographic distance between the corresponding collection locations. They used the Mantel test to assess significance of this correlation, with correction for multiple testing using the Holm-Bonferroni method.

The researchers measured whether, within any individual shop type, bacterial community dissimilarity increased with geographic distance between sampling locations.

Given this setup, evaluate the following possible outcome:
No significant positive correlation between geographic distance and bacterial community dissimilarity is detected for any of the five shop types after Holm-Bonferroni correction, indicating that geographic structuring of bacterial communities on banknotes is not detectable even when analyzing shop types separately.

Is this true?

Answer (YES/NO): YES